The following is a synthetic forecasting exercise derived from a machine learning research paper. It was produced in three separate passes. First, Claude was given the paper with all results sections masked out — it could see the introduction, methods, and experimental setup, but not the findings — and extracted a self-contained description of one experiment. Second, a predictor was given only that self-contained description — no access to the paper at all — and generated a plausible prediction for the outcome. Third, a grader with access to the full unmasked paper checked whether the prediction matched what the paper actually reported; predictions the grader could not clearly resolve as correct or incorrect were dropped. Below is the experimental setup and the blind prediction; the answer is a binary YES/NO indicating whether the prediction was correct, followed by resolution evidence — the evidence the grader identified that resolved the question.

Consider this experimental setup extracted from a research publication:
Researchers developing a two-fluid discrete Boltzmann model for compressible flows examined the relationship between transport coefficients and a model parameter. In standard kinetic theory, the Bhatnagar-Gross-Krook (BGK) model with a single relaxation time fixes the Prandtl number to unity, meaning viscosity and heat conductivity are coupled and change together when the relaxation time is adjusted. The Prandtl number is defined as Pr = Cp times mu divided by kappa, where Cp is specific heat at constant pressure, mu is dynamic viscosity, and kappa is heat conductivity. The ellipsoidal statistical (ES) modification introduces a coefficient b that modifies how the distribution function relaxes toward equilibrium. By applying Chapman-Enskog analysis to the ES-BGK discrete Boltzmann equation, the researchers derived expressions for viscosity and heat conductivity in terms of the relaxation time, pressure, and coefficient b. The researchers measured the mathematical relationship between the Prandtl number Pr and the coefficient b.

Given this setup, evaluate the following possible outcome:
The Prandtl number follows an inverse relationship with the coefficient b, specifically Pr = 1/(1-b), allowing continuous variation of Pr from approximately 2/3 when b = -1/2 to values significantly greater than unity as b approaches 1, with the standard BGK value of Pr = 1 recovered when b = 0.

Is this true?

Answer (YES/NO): YES